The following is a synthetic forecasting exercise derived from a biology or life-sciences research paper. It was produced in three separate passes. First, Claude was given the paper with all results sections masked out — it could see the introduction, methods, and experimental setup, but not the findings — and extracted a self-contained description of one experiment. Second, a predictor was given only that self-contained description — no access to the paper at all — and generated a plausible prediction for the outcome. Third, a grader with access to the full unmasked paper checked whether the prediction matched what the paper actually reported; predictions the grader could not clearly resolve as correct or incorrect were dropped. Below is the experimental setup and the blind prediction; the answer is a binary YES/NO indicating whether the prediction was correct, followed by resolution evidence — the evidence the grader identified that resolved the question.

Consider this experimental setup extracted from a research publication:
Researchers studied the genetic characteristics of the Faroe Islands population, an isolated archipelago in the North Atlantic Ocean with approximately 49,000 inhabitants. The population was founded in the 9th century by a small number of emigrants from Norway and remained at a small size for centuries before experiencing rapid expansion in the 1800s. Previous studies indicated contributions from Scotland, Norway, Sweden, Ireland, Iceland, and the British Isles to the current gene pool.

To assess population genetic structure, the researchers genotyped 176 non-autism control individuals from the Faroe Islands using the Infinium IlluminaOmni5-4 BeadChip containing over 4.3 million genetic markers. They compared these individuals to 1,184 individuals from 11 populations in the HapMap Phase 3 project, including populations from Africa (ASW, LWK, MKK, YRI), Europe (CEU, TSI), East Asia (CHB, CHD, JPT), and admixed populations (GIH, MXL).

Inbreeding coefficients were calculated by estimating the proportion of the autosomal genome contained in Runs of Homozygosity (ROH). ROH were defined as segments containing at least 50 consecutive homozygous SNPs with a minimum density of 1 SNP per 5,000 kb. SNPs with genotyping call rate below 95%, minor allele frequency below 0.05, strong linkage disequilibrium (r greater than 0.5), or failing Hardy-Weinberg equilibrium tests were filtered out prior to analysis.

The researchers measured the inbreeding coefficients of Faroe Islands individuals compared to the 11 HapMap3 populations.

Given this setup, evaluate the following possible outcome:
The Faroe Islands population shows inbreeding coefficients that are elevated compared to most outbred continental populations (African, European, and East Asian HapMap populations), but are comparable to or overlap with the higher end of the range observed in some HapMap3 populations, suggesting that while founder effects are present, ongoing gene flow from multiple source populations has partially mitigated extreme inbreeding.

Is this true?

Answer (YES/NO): NO